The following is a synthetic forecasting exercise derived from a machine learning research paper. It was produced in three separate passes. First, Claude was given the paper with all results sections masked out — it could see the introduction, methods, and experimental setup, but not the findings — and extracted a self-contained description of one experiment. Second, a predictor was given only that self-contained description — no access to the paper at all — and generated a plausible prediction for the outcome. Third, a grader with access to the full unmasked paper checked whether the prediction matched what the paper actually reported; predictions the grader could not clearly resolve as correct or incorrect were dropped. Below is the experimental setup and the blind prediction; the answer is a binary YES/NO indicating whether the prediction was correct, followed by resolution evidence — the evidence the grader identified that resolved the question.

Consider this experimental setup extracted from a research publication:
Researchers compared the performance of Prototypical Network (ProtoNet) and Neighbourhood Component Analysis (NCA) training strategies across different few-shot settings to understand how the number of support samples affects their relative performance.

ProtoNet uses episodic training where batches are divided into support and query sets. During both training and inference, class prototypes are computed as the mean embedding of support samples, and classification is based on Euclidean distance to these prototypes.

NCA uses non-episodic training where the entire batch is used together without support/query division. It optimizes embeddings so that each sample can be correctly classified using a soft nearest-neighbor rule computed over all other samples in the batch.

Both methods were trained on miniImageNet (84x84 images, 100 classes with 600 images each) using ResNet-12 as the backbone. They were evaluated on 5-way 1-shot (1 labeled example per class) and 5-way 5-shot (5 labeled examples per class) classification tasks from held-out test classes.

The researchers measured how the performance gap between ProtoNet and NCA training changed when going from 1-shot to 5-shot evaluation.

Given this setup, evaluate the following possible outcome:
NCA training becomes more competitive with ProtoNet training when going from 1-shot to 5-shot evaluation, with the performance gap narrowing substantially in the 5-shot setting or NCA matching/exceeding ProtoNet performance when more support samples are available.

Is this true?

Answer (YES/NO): NO